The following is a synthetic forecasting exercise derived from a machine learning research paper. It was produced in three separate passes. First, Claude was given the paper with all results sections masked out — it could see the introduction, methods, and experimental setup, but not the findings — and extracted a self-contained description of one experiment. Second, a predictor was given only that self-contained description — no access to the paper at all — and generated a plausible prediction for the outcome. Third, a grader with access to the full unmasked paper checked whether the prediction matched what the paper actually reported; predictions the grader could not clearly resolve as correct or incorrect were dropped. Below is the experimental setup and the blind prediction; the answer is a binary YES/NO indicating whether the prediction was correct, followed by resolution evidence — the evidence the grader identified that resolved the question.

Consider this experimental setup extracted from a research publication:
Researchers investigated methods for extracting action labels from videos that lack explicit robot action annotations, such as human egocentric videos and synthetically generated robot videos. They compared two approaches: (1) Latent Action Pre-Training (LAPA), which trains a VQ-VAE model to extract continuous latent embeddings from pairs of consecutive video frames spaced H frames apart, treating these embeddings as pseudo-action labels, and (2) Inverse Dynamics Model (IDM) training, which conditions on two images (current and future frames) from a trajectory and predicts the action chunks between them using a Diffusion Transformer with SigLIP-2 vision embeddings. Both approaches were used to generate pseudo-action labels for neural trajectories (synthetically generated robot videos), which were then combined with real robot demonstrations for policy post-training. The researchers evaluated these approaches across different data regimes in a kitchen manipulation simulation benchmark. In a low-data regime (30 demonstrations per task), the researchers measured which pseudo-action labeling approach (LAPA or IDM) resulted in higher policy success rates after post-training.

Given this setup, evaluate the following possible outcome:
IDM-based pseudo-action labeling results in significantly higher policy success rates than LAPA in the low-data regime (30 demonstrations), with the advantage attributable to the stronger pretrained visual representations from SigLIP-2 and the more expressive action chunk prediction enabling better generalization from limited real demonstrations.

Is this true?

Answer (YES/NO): NO